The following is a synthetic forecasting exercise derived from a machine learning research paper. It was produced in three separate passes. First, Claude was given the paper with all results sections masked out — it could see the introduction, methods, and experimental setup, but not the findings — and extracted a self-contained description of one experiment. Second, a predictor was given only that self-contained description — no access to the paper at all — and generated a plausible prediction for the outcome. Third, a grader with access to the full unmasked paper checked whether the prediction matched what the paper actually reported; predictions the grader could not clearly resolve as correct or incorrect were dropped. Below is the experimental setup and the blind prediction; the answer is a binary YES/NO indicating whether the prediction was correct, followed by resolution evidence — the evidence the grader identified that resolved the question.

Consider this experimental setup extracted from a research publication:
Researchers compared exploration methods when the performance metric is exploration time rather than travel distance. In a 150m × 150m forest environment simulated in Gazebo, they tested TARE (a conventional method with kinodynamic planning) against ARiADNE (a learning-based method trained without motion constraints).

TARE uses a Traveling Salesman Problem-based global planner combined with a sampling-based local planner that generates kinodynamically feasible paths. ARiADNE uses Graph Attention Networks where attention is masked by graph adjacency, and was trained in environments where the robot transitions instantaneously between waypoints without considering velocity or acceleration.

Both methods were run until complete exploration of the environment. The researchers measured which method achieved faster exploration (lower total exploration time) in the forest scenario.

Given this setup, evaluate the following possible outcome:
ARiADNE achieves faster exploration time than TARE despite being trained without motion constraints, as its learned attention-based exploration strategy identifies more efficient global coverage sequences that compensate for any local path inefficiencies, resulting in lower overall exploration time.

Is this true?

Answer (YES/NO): YES